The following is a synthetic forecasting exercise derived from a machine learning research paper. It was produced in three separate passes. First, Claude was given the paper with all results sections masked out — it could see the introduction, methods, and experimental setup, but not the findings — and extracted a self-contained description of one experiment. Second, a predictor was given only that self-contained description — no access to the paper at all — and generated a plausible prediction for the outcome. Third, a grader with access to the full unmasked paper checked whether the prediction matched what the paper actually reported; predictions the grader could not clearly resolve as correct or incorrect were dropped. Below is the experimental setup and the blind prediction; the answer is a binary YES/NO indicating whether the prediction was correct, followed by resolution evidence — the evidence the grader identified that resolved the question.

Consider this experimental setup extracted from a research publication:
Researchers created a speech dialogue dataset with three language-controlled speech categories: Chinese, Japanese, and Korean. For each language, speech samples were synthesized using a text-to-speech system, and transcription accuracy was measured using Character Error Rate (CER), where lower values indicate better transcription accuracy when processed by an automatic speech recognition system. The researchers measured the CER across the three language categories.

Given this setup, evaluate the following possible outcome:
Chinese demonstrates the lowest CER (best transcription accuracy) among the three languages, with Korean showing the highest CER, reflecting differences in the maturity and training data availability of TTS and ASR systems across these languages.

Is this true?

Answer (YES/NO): NO